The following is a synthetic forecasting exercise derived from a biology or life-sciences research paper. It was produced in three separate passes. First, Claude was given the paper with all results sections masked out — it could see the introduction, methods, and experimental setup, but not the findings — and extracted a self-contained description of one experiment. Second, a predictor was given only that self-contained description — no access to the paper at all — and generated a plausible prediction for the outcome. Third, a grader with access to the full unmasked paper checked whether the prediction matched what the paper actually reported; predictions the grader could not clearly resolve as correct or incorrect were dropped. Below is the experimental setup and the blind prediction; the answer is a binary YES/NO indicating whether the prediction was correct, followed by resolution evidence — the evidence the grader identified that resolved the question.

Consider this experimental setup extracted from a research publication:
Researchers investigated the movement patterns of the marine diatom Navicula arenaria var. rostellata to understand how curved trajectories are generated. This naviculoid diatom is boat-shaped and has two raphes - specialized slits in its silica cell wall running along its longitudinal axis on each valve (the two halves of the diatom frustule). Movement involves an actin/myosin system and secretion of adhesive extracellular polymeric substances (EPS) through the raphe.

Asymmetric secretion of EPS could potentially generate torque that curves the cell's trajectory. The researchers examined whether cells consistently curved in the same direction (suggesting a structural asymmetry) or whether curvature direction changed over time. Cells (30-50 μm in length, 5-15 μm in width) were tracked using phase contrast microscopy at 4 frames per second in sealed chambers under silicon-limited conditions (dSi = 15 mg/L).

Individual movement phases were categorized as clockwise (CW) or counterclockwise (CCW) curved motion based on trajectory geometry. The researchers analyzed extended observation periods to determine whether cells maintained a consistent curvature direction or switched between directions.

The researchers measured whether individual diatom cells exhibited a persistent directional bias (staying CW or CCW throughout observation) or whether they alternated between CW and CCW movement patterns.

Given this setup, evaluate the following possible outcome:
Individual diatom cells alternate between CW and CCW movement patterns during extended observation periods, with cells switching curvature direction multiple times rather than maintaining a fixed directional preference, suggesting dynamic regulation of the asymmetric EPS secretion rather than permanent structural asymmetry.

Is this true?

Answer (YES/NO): YES